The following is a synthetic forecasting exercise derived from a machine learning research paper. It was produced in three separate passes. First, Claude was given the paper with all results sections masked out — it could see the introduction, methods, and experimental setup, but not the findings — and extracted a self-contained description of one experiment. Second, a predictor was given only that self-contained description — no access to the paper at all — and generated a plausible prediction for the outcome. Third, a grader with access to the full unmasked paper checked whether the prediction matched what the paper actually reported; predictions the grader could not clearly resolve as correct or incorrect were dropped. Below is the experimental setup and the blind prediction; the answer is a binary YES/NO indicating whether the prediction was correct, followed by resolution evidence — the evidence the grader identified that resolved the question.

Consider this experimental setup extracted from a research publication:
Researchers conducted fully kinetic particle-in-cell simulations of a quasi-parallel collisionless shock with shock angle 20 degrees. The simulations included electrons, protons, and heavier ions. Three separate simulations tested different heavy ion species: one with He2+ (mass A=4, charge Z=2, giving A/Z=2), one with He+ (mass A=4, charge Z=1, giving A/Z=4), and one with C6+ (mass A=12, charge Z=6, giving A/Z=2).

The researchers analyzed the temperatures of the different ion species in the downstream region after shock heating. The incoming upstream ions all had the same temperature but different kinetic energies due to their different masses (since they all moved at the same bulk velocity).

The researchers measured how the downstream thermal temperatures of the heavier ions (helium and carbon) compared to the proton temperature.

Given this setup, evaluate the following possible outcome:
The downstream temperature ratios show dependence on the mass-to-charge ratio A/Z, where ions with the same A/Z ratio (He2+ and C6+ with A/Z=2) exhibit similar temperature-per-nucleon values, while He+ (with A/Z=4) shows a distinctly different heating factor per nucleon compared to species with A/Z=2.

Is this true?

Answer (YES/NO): NO